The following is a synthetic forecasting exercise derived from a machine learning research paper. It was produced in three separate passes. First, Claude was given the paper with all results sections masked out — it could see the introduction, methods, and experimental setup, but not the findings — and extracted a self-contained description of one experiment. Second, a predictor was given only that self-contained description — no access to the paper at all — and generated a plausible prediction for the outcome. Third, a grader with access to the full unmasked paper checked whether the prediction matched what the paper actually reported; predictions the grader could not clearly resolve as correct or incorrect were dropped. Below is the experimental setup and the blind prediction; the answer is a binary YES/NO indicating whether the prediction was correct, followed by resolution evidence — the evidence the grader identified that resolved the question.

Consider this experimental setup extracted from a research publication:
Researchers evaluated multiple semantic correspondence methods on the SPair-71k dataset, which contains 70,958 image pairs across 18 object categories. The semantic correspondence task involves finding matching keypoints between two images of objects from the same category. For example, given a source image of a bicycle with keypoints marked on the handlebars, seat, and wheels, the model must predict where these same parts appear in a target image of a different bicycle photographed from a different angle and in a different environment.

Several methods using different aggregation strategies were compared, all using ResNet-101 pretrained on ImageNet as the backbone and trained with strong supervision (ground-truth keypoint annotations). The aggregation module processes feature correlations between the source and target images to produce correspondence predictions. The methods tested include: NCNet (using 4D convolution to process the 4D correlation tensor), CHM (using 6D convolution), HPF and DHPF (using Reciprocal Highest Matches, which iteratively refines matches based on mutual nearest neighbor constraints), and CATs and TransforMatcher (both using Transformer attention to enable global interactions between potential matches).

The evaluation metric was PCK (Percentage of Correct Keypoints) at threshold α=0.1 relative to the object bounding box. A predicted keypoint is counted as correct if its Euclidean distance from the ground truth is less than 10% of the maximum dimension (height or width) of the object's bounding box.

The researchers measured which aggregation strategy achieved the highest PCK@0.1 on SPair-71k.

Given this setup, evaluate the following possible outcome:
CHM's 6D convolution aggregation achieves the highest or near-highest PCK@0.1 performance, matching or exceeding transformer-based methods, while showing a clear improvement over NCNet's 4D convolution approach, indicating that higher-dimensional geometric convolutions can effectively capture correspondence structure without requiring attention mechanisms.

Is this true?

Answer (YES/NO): NO